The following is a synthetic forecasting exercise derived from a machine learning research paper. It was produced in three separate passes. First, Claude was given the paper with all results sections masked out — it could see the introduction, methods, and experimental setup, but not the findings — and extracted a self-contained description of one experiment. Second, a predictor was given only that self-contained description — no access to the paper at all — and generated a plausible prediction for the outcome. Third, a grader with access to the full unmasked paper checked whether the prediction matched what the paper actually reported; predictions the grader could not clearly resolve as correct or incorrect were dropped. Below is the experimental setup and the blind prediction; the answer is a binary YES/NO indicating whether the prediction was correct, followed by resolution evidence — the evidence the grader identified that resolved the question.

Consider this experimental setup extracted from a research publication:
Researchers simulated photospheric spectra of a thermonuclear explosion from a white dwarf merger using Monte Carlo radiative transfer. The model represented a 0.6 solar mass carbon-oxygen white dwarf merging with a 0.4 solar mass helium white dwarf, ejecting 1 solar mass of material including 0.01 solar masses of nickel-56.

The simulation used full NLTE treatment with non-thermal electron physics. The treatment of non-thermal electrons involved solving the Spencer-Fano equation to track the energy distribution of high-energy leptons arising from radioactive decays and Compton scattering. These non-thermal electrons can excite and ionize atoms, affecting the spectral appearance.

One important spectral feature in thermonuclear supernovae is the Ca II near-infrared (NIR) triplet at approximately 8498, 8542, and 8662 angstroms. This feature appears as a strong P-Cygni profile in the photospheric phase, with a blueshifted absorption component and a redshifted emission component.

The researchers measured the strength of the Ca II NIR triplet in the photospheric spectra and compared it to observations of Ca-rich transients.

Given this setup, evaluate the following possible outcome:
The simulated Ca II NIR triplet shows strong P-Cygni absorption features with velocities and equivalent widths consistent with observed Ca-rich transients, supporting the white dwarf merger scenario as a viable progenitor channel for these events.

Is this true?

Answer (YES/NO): YES